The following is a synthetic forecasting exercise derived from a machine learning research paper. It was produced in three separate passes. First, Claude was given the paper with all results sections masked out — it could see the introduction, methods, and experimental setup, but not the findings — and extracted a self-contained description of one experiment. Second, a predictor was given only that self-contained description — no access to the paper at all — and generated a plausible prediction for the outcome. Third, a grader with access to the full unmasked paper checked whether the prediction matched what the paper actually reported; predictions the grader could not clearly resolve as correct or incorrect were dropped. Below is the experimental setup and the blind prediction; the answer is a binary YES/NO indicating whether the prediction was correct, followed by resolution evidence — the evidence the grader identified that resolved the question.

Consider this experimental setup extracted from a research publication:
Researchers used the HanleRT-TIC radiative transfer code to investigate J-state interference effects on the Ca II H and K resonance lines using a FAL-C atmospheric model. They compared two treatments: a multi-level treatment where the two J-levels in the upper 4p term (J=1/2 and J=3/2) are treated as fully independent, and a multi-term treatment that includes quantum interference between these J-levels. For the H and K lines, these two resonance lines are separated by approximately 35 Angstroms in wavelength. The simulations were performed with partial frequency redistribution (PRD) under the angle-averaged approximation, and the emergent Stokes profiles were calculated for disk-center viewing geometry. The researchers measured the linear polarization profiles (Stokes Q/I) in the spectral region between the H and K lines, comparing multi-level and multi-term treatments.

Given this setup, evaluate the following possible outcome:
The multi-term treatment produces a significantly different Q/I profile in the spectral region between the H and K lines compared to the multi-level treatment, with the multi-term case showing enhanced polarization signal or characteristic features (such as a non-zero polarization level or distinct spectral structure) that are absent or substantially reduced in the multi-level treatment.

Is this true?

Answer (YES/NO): YES